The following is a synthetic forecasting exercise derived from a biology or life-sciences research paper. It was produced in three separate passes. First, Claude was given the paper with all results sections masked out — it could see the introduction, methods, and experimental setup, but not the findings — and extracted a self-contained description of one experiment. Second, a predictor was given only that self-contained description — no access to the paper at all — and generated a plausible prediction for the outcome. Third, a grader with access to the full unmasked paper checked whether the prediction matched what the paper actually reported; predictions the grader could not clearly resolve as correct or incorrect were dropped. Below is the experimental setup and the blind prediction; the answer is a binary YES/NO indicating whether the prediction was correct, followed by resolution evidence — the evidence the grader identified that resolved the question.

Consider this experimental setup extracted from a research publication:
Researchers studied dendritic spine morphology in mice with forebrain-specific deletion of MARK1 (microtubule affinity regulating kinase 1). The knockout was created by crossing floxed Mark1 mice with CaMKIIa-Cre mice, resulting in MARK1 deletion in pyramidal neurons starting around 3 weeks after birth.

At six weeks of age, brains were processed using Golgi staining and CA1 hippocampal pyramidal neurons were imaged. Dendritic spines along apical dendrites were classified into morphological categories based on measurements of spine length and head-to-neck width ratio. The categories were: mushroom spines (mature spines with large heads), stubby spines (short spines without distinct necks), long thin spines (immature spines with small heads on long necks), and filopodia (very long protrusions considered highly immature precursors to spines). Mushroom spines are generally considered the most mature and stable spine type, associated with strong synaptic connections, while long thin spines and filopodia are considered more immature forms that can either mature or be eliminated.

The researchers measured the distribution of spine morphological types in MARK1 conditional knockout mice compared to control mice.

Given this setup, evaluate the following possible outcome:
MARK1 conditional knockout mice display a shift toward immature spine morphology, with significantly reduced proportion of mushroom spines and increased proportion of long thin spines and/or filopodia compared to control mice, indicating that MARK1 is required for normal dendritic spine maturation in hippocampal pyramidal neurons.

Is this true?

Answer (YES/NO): NO